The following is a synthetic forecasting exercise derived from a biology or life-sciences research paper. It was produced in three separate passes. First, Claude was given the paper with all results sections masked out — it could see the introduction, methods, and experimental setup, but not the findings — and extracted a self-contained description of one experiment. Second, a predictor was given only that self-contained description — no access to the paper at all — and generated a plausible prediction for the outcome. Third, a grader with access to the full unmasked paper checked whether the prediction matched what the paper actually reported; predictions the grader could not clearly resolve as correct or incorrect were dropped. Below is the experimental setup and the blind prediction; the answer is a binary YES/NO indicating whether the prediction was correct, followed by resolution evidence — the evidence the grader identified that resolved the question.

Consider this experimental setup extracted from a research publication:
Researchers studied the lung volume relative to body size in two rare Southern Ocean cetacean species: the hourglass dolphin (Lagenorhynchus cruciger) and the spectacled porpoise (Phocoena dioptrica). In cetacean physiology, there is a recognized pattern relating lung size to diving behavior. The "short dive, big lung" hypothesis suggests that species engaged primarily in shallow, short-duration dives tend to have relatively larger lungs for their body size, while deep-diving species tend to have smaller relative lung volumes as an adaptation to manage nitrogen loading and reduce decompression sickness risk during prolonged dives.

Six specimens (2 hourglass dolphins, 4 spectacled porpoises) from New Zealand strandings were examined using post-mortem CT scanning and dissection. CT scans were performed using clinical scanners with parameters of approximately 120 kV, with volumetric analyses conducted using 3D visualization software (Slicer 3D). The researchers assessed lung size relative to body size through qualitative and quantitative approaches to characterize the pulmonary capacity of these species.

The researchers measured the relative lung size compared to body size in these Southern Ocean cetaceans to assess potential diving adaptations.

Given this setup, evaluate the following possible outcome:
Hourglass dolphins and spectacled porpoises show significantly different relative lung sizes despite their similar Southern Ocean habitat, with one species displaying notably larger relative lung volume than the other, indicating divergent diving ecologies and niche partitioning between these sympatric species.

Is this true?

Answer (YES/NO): NO